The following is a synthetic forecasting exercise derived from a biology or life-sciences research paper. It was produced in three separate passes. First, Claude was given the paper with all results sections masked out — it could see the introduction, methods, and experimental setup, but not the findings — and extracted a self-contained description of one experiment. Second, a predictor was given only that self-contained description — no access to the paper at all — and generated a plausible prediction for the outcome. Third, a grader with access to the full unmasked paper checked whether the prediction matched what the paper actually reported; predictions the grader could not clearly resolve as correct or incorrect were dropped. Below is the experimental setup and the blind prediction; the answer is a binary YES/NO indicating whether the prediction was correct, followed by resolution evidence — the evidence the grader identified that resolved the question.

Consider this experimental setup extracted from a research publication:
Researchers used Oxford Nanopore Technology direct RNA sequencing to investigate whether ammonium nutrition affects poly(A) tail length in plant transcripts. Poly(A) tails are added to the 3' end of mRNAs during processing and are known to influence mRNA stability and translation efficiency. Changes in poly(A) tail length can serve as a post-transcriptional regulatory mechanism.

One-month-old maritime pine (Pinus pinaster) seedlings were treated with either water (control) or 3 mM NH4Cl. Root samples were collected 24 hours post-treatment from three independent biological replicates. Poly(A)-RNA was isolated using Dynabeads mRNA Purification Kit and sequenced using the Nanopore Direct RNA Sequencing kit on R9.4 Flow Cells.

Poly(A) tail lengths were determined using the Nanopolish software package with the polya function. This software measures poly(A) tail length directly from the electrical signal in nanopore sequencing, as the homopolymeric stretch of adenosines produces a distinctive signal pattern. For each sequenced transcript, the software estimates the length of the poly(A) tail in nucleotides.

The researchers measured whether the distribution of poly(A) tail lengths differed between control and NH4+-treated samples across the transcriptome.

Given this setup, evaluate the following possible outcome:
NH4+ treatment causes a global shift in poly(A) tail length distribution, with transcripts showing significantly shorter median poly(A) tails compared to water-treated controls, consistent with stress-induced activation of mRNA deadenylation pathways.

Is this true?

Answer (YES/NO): NO